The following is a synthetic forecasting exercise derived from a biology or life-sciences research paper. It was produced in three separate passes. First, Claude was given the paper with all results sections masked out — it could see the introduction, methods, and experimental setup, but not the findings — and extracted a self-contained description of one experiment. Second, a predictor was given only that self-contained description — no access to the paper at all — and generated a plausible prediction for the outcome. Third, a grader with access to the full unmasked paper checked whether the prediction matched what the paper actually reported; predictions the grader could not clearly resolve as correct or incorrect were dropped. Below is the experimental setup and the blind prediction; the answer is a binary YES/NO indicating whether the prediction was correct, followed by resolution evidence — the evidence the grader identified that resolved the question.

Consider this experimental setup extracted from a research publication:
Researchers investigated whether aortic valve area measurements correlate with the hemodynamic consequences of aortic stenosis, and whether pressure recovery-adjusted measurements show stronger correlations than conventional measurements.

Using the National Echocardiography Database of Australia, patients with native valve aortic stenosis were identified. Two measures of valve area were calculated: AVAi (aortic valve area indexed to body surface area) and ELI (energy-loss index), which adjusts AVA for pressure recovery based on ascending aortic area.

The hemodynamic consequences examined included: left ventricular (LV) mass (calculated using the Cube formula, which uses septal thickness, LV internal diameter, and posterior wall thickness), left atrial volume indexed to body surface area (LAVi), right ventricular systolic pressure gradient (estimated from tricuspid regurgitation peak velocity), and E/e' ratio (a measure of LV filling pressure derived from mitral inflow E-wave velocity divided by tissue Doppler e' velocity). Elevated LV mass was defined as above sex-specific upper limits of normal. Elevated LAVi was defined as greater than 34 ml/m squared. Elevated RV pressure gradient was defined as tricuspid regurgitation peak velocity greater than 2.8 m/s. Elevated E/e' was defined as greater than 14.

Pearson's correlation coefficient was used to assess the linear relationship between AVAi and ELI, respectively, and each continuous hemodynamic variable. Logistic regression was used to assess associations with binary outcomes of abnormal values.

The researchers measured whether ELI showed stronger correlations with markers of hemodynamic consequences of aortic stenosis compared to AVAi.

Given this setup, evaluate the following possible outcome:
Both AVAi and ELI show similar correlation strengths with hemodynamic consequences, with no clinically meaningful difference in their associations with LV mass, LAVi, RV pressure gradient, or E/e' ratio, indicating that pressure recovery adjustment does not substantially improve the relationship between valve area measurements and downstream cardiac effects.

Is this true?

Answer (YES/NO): YES